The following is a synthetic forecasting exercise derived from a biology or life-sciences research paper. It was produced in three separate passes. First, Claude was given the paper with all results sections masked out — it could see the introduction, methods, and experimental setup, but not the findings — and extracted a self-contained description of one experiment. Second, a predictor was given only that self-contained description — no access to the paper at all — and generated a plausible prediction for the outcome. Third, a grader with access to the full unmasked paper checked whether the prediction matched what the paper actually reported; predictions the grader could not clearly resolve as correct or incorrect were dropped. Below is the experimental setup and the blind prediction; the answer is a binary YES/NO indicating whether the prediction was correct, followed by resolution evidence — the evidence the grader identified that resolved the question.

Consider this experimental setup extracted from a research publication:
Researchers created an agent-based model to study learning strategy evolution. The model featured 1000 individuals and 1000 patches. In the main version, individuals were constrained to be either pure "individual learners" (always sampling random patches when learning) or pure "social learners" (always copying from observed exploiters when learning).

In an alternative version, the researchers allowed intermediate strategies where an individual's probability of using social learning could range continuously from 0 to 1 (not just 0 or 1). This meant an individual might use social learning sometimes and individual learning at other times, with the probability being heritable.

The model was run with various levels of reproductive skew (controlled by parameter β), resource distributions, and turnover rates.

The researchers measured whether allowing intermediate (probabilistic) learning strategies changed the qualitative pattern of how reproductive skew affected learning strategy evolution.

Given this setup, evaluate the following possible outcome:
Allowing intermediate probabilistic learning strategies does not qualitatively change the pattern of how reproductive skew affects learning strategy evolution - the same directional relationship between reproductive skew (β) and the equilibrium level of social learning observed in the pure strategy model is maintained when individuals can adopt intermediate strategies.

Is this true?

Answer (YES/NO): YES